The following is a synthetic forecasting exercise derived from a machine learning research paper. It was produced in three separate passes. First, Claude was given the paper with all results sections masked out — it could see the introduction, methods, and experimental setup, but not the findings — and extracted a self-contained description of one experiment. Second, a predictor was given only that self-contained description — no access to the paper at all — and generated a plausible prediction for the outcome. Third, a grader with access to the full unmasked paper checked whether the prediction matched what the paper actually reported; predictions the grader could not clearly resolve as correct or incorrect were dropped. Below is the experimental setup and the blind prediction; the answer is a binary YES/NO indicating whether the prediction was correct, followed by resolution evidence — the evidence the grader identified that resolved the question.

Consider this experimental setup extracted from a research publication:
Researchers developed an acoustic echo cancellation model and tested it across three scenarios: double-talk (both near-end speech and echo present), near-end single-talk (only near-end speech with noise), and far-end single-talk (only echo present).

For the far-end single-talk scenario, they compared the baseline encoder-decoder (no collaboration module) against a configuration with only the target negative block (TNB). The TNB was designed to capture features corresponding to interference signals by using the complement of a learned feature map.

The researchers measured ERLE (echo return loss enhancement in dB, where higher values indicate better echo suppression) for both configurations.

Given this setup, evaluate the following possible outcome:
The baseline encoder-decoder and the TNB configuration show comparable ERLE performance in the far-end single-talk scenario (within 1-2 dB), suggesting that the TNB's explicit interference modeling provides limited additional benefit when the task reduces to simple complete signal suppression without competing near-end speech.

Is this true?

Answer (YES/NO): NO